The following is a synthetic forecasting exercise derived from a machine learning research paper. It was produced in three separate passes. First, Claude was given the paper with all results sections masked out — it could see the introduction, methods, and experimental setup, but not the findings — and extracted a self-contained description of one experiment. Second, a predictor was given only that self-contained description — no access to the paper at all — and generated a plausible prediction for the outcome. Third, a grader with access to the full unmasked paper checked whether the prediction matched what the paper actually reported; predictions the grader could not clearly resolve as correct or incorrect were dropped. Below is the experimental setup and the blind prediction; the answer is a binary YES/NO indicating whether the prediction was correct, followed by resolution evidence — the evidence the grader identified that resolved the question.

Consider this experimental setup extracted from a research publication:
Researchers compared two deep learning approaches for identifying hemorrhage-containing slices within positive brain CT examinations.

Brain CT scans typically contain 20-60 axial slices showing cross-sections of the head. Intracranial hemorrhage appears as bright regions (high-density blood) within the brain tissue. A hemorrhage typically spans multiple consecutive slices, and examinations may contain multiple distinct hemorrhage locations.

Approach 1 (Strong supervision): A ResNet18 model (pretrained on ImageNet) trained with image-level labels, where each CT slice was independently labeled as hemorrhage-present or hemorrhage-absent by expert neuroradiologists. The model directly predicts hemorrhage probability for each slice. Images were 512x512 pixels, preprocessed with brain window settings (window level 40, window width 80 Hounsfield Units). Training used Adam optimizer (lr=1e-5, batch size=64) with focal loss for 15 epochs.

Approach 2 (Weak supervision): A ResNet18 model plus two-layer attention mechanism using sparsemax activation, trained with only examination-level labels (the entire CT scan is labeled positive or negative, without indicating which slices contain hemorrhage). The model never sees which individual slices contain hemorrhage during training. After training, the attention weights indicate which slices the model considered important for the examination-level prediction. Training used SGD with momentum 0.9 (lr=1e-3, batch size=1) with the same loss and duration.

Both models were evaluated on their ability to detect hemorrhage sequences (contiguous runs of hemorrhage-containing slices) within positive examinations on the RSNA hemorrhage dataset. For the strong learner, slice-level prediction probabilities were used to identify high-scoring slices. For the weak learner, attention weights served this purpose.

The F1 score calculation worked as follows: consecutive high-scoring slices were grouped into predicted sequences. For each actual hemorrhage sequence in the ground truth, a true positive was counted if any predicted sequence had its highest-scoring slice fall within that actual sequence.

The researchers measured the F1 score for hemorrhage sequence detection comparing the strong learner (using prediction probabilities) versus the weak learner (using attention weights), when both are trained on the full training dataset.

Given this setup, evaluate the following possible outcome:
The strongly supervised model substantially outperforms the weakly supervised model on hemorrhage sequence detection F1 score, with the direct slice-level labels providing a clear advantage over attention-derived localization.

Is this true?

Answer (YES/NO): NO